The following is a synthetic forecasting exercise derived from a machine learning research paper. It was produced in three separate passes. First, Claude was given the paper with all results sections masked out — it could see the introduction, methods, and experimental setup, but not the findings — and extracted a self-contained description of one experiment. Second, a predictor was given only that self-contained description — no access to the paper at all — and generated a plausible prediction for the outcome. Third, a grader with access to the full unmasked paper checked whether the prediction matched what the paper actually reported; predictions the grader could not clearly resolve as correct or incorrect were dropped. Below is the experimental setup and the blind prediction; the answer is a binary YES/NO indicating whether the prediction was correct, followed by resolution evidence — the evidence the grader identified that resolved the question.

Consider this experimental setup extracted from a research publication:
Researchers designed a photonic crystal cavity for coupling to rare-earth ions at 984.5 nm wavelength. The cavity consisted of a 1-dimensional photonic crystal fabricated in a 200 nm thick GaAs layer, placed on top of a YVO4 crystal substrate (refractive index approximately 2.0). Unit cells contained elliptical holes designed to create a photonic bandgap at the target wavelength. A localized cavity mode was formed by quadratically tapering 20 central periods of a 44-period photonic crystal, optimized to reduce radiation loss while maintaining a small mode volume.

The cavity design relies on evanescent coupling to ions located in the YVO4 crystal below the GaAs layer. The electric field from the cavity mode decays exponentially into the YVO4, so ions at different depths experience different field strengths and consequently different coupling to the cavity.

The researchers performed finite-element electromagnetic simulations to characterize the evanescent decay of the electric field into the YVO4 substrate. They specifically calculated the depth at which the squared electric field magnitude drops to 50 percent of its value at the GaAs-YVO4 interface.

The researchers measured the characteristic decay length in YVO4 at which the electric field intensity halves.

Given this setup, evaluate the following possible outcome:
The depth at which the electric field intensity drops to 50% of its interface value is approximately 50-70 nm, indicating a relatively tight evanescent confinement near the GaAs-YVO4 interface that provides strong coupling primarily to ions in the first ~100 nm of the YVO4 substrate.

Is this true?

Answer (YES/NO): NO